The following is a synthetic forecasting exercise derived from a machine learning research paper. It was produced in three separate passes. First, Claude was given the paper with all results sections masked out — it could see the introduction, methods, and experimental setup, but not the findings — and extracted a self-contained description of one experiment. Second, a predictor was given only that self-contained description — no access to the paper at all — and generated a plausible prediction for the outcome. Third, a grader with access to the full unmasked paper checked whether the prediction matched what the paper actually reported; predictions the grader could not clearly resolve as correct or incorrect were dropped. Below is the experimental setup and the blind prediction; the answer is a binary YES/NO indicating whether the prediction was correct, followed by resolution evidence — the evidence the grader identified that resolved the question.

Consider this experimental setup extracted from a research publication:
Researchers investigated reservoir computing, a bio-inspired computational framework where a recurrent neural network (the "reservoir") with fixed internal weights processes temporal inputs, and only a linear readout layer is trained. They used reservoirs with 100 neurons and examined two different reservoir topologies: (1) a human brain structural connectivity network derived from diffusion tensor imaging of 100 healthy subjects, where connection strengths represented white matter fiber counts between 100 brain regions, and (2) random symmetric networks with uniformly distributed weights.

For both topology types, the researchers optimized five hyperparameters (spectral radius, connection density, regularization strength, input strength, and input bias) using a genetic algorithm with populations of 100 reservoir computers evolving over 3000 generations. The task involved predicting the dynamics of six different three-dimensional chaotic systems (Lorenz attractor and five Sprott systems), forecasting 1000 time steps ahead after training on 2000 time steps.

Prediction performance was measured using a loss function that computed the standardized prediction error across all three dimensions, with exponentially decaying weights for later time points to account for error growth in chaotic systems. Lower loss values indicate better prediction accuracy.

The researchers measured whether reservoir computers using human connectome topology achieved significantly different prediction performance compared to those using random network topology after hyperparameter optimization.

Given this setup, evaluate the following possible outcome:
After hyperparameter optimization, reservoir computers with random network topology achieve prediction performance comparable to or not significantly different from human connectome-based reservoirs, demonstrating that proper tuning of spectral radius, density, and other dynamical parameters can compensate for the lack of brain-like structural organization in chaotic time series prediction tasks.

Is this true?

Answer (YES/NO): YES